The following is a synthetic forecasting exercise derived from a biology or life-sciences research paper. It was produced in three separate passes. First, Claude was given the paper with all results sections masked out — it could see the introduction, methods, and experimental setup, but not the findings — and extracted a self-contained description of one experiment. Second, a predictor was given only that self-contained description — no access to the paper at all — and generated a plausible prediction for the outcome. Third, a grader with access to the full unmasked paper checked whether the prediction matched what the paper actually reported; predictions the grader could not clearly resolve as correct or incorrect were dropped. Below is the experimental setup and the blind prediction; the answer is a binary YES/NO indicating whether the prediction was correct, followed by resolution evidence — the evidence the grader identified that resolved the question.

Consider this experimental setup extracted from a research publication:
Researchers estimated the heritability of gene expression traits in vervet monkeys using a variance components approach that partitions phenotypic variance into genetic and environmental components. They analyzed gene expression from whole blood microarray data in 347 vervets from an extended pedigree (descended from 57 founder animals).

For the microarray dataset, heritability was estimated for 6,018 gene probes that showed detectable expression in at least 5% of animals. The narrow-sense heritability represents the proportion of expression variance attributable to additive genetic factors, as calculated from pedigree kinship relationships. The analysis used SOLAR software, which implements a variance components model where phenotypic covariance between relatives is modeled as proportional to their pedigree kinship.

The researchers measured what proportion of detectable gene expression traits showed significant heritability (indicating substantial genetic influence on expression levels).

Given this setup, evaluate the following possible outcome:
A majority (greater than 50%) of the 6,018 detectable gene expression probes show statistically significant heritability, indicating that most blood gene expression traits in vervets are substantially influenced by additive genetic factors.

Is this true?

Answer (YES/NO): YES